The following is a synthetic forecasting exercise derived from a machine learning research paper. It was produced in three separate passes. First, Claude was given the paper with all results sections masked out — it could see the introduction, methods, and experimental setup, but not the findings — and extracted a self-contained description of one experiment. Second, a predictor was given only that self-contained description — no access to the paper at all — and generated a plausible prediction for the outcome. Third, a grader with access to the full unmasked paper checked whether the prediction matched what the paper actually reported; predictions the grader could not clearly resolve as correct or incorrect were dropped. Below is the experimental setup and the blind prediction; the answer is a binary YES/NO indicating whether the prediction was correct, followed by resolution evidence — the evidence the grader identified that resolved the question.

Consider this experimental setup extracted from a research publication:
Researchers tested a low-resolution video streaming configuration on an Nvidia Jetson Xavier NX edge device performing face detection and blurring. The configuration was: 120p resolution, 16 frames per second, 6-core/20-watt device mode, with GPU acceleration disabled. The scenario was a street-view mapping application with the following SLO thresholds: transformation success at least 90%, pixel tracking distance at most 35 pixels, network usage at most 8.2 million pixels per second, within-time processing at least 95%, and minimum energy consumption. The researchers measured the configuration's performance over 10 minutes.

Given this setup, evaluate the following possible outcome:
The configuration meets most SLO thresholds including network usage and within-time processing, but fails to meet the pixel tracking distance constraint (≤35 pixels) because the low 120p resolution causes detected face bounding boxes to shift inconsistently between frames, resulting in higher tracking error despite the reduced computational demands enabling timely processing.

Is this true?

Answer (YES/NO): NO